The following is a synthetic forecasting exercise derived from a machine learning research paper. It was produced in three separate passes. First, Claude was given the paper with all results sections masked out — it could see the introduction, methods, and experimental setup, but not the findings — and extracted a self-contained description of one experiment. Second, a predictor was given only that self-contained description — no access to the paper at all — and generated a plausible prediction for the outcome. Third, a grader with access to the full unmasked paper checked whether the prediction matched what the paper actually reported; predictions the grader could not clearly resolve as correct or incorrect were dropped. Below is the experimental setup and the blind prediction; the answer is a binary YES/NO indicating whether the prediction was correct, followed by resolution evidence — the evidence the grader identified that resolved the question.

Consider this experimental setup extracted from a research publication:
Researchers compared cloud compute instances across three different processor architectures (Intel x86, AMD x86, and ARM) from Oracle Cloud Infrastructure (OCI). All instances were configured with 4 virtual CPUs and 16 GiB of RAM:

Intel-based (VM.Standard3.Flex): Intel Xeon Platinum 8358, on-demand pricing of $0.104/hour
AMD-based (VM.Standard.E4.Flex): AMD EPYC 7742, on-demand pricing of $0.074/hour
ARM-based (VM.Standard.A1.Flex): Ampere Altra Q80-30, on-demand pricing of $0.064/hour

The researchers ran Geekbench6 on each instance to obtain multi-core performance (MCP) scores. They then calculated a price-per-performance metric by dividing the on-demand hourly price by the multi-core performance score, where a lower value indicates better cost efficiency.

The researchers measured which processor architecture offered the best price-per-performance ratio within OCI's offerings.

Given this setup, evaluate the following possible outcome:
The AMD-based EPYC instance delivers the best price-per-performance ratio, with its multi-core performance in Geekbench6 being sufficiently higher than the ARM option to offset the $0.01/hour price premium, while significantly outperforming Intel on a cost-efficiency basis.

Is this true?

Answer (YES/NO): NO